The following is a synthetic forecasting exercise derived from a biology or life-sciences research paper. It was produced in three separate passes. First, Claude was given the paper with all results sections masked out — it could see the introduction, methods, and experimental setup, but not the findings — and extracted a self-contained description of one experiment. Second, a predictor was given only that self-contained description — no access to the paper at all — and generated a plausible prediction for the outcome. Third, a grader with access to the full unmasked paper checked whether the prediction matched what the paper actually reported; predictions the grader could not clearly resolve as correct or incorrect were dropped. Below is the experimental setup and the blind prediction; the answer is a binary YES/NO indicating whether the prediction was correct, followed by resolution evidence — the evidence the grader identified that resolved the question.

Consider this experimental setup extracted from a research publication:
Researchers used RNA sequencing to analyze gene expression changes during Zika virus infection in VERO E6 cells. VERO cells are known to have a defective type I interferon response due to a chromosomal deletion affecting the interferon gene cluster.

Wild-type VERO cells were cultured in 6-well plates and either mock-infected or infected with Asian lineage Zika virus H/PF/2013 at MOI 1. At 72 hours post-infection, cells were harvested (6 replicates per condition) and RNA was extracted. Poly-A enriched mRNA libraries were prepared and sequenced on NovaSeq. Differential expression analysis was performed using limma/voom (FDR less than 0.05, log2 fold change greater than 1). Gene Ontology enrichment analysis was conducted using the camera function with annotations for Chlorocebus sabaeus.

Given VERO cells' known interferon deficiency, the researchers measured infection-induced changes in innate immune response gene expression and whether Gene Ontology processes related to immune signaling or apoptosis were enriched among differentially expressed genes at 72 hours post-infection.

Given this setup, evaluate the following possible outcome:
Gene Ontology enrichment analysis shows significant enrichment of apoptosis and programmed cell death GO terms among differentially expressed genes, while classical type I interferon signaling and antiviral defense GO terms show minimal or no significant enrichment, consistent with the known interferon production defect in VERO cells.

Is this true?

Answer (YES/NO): NO